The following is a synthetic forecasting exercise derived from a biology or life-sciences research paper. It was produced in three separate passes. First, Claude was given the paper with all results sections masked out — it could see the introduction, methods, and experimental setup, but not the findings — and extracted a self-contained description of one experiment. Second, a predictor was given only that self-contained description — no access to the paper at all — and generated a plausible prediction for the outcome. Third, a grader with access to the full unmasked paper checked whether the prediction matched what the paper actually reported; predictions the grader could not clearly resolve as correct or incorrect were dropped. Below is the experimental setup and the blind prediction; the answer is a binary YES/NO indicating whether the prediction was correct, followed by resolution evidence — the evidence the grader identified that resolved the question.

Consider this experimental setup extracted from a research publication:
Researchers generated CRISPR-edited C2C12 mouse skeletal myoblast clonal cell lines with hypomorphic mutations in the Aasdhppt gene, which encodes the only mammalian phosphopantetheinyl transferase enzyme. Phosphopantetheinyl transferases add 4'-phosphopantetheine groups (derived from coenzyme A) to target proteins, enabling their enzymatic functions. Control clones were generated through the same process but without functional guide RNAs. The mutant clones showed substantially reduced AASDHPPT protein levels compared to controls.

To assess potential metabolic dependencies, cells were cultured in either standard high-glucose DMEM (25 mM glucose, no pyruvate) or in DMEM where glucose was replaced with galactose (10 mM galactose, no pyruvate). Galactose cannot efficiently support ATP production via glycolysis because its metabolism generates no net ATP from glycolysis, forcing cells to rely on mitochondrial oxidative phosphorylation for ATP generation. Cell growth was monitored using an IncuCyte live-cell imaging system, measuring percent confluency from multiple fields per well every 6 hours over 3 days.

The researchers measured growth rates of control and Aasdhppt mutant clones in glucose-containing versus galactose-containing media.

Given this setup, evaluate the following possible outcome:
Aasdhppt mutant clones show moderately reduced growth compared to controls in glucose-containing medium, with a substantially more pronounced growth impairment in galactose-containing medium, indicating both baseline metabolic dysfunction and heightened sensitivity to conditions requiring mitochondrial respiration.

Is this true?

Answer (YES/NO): YES